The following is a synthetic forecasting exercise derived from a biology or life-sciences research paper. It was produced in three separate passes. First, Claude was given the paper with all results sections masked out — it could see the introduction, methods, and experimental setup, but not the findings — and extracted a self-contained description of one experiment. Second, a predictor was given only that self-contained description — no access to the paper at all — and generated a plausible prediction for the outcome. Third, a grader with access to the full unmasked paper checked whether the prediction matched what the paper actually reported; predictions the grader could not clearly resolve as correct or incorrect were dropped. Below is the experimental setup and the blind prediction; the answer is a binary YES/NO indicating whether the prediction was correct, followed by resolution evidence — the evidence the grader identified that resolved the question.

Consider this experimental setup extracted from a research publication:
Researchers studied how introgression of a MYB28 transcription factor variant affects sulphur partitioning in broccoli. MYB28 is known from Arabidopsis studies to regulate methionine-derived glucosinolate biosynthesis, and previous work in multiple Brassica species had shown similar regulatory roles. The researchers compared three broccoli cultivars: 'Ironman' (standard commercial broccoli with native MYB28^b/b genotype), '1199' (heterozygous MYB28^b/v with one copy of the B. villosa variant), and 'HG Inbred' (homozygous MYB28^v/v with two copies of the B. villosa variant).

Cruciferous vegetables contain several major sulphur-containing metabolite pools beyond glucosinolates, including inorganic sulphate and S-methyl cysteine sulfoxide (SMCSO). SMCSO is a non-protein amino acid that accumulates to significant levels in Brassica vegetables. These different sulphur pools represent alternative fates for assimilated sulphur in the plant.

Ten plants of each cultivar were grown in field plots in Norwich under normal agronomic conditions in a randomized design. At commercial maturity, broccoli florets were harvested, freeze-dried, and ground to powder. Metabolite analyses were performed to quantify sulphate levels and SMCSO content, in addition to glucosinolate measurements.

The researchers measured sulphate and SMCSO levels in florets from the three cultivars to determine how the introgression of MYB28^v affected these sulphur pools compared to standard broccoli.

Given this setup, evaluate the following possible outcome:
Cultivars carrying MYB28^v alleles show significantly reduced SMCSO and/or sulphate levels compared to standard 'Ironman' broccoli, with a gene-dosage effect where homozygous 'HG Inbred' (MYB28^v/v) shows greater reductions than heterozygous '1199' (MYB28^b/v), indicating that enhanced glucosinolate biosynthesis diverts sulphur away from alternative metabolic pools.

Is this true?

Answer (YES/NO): NO